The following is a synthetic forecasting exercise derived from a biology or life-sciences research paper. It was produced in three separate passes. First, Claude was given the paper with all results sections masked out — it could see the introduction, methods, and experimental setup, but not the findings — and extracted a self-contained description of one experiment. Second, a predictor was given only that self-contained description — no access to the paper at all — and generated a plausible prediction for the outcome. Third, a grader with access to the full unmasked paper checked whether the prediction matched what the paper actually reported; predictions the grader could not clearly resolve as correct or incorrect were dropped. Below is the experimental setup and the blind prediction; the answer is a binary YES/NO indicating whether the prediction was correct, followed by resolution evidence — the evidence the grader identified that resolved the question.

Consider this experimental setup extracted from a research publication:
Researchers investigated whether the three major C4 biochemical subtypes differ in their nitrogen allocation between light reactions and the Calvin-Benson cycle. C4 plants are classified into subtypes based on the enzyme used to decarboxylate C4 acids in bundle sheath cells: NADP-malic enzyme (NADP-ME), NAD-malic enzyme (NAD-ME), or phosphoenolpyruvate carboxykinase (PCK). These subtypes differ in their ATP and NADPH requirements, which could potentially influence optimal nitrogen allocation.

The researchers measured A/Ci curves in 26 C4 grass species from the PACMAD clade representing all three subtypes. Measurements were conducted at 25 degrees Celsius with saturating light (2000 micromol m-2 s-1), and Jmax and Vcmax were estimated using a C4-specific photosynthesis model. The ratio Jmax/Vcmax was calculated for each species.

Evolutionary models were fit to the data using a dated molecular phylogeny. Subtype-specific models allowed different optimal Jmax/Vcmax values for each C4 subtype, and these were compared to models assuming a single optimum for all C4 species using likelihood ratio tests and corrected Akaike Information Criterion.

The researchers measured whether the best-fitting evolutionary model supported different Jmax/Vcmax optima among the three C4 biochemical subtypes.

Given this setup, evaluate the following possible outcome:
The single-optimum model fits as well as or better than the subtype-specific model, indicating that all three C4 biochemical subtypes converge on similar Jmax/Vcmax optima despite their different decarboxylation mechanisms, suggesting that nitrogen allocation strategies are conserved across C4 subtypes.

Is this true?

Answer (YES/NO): YES